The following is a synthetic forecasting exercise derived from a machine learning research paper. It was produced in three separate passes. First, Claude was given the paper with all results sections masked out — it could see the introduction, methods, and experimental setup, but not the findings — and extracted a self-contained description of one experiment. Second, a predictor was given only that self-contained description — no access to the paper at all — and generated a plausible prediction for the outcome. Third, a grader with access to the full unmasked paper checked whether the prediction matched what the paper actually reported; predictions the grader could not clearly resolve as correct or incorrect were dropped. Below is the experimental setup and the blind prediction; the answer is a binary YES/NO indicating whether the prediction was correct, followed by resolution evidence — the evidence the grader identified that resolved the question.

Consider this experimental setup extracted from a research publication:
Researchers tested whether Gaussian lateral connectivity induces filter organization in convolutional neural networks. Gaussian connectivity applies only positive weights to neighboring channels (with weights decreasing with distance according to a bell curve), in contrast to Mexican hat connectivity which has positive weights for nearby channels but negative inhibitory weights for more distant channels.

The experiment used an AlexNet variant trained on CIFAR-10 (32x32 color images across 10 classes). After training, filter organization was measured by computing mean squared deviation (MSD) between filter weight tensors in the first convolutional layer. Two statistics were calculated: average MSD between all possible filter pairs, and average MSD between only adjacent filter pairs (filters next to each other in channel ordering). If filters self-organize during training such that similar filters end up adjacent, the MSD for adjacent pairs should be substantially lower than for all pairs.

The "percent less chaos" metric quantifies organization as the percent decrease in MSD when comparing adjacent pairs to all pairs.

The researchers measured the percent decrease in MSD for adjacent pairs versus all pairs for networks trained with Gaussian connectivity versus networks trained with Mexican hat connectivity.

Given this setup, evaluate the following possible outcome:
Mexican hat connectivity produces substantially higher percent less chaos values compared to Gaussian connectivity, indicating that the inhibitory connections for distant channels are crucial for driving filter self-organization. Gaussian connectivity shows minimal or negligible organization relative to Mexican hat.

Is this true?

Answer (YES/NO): NO